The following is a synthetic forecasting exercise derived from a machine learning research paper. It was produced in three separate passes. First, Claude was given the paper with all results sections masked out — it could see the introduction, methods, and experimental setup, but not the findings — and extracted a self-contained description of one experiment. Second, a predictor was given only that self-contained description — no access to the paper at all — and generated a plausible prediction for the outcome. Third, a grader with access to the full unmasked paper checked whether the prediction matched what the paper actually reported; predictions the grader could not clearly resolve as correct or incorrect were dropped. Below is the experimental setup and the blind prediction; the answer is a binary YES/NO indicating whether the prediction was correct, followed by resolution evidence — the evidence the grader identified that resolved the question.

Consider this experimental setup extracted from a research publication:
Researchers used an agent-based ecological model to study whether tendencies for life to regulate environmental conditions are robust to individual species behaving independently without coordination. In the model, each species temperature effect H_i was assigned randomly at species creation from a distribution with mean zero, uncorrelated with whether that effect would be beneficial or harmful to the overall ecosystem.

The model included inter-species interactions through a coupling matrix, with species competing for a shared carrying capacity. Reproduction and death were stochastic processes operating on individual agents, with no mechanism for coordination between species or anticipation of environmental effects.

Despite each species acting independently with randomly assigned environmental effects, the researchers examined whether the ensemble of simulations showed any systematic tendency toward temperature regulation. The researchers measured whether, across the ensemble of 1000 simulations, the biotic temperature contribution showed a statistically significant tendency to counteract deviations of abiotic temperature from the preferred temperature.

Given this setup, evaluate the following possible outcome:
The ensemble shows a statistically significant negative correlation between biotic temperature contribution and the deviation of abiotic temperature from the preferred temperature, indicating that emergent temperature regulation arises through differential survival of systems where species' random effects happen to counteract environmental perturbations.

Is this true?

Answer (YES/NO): YES